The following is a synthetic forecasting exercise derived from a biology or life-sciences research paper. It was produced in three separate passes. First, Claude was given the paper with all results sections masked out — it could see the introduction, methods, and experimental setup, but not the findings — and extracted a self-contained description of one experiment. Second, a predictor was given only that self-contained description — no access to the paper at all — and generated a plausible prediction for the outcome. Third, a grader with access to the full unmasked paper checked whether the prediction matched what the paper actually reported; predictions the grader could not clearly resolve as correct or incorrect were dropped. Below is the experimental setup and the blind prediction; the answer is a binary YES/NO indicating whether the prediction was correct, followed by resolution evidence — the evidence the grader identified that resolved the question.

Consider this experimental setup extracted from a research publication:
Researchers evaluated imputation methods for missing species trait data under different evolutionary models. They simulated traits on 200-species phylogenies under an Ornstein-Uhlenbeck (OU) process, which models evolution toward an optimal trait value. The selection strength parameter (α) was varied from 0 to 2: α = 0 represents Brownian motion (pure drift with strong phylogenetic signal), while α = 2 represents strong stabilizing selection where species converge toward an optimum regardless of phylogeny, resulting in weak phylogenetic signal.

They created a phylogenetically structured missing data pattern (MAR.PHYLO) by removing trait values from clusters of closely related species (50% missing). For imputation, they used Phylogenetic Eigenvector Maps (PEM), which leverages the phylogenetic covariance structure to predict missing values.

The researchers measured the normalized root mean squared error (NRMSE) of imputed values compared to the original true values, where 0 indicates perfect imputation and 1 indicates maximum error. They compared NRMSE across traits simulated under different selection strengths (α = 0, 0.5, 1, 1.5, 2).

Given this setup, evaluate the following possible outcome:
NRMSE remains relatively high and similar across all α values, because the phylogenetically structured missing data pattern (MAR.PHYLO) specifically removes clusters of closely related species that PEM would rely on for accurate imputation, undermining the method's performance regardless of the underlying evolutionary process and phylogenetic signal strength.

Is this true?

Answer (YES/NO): NO